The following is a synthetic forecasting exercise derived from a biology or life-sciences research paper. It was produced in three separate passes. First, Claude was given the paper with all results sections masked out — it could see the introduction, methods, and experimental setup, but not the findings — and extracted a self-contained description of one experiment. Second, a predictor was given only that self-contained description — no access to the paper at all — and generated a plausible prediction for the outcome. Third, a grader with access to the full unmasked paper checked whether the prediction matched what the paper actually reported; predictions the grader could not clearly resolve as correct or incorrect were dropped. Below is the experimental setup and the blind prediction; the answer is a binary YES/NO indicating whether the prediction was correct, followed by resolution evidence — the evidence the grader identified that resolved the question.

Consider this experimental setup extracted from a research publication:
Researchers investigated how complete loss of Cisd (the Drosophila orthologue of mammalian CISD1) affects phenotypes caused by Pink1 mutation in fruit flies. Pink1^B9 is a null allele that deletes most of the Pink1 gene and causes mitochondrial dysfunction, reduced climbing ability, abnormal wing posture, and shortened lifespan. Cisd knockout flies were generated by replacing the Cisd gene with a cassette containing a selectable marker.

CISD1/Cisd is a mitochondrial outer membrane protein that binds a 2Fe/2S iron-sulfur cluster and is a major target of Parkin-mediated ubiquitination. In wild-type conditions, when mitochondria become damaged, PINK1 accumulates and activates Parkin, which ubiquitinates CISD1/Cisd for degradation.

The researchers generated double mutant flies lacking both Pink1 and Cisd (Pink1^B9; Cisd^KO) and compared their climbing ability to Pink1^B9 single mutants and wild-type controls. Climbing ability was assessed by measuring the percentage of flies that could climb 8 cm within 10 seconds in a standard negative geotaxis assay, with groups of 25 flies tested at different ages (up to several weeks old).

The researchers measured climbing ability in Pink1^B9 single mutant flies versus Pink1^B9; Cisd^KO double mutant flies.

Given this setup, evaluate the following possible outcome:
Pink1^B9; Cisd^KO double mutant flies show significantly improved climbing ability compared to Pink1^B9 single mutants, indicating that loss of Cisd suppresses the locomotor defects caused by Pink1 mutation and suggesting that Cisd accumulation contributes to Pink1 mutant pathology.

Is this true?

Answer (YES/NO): YES